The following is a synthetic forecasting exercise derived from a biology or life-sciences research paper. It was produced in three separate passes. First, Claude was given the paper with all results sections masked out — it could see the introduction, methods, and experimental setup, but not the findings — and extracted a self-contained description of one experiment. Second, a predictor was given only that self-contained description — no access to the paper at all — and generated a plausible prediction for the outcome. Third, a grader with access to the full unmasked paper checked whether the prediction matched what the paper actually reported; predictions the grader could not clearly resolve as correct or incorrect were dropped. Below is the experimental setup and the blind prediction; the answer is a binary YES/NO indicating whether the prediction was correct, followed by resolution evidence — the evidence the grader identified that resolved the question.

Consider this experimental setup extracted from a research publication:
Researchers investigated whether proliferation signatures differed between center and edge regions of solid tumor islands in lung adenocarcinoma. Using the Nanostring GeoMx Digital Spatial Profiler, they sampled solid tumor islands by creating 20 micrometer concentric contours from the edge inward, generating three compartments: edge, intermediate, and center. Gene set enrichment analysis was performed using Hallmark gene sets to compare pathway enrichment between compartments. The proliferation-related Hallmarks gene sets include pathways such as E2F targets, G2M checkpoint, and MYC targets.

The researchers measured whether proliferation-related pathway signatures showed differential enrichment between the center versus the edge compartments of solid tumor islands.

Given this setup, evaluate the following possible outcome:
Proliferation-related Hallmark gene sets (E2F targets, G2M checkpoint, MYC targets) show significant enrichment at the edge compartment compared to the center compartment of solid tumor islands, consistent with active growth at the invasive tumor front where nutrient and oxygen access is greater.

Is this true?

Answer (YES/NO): YES